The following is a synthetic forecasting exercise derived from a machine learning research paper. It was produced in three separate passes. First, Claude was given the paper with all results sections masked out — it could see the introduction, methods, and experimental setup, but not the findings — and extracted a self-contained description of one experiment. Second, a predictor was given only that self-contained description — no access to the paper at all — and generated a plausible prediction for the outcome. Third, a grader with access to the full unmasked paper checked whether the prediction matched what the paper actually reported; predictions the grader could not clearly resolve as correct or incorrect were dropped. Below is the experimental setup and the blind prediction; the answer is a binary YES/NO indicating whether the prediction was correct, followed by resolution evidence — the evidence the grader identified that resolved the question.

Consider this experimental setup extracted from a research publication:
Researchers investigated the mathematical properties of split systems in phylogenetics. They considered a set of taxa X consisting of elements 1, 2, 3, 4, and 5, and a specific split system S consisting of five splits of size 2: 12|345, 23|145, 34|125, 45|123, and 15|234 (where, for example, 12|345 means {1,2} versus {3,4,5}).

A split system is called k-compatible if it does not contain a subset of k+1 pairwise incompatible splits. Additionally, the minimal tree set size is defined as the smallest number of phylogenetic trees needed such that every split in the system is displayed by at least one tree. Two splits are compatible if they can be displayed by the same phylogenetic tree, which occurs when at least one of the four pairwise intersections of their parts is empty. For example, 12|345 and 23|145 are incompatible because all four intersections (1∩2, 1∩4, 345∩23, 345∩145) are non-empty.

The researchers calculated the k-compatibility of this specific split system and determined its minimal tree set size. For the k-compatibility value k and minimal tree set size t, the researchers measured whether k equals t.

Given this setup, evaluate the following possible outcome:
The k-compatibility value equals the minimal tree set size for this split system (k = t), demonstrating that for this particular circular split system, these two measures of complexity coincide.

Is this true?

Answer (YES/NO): NO